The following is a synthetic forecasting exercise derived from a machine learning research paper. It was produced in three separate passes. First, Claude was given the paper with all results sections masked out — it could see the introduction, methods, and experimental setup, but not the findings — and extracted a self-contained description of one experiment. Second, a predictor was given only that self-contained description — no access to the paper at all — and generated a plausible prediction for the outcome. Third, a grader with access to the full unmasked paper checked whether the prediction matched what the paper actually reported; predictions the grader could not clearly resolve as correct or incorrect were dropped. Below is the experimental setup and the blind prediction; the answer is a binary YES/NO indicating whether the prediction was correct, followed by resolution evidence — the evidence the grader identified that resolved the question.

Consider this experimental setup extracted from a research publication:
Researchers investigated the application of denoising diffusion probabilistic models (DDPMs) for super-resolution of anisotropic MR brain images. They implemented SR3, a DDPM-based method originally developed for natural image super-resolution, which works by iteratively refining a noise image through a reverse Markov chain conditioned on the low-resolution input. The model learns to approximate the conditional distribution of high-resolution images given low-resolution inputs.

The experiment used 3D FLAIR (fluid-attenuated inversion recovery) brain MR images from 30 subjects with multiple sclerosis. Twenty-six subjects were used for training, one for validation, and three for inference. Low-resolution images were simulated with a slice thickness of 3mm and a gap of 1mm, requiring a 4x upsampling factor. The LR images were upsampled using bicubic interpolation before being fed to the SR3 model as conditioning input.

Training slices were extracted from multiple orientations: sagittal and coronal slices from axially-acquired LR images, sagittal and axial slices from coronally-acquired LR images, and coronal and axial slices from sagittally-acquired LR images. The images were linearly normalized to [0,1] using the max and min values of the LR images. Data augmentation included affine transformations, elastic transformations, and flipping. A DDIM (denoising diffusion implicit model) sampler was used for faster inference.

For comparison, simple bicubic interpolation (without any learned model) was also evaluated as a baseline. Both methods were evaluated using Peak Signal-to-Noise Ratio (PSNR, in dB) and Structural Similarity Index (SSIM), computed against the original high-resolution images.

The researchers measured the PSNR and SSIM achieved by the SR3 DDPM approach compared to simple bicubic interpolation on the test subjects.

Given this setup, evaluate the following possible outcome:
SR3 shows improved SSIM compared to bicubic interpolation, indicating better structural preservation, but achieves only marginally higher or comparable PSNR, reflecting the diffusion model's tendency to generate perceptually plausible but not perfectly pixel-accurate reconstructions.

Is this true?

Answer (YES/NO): NO